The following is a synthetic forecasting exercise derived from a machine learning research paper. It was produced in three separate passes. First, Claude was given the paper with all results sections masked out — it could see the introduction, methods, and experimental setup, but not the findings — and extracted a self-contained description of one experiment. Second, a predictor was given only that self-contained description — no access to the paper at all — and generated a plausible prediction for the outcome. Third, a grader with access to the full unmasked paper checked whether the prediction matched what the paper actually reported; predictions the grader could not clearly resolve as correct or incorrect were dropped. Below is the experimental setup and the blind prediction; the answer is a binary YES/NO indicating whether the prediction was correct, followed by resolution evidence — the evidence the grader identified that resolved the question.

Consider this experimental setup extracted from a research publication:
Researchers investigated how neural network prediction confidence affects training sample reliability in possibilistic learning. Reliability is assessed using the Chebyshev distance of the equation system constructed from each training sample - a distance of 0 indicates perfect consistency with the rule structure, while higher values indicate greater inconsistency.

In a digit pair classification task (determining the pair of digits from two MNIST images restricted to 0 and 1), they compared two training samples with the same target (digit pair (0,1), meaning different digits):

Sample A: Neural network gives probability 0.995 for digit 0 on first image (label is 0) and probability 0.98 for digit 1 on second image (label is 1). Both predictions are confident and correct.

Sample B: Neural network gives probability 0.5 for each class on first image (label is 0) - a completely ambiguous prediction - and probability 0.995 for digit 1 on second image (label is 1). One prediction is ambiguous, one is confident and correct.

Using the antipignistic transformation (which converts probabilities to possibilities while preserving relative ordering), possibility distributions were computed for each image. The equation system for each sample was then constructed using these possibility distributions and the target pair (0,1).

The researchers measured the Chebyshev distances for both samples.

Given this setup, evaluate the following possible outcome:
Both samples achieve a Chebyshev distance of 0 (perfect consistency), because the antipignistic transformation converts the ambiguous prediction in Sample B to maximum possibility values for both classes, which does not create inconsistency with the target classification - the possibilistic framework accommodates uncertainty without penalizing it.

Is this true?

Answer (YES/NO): NO